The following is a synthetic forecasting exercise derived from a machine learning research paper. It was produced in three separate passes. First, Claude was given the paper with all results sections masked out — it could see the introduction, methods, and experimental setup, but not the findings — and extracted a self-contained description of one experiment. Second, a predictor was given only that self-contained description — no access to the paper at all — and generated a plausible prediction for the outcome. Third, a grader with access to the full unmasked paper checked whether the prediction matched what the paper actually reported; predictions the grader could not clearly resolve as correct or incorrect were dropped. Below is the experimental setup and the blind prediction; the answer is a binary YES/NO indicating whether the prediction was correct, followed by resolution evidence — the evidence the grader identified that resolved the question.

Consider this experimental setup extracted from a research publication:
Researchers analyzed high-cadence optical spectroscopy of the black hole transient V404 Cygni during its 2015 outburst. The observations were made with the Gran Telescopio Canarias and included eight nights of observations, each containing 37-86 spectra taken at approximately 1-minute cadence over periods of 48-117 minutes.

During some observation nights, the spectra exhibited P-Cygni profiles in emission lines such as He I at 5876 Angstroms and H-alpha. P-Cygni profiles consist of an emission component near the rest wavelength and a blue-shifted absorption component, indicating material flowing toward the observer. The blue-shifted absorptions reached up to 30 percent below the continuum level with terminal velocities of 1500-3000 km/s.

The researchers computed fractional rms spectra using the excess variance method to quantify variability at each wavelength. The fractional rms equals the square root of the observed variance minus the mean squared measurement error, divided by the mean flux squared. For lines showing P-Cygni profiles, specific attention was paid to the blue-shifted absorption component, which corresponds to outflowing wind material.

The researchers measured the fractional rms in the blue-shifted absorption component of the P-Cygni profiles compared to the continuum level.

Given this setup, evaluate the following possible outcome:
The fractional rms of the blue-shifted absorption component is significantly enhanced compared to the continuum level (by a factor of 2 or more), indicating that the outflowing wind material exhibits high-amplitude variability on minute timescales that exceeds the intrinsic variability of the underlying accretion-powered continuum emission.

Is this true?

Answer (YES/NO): NO